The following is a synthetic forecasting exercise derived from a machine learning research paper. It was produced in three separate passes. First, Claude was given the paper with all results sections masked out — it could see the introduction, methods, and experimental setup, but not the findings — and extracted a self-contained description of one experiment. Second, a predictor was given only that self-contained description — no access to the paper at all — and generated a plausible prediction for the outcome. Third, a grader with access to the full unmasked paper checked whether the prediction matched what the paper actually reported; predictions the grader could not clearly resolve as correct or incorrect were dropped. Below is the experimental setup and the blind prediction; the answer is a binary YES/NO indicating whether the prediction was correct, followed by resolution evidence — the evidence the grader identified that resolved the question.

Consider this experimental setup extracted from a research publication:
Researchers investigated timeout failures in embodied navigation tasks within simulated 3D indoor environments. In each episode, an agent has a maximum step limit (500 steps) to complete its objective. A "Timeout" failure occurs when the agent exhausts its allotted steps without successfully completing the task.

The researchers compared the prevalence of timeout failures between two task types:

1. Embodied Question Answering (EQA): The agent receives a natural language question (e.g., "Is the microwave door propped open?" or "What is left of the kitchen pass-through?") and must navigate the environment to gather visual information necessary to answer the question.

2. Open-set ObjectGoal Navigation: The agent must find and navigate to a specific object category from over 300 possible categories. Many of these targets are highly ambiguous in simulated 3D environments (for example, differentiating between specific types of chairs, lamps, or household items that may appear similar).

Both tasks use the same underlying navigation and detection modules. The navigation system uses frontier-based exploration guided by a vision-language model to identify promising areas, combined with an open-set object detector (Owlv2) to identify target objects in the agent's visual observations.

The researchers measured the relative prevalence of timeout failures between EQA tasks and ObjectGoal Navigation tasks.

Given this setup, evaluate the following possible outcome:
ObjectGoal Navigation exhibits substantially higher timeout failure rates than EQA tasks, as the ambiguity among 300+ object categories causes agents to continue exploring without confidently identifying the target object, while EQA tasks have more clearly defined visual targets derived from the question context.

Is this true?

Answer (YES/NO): YES